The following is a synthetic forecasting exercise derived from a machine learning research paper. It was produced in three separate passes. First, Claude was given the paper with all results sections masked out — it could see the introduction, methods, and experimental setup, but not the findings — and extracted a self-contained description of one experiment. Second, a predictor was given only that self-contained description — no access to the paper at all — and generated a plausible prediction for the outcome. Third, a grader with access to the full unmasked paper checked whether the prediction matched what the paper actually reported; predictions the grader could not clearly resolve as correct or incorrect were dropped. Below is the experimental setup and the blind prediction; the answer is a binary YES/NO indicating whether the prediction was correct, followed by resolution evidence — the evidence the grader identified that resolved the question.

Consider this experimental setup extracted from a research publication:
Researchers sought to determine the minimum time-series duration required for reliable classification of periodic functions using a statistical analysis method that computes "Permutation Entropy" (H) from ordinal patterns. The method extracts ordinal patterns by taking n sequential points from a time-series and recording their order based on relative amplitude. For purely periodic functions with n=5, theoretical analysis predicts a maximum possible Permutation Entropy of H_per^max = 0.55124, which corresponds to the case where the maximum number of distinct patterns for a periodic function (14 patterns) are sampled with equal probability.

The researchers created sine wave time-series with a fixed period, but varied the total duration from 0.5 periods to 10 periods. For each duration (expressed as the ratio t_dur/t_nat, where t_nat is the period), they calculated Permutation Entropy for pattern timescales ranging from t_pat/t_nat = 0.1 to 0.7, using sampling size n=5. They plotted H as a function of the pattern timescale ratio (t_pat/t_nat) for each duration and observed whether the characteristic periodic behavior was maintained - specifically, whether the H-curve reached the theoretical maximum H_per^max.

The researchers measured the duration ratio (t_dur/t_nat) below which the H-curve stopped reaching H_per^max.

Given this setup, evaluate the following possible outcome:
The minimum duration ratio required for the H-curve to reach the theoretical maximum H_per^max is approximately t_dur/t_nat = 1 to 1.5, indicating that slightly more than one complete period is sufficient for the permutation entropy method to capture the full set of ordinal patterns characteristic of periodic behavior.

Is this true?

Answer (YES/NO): YES